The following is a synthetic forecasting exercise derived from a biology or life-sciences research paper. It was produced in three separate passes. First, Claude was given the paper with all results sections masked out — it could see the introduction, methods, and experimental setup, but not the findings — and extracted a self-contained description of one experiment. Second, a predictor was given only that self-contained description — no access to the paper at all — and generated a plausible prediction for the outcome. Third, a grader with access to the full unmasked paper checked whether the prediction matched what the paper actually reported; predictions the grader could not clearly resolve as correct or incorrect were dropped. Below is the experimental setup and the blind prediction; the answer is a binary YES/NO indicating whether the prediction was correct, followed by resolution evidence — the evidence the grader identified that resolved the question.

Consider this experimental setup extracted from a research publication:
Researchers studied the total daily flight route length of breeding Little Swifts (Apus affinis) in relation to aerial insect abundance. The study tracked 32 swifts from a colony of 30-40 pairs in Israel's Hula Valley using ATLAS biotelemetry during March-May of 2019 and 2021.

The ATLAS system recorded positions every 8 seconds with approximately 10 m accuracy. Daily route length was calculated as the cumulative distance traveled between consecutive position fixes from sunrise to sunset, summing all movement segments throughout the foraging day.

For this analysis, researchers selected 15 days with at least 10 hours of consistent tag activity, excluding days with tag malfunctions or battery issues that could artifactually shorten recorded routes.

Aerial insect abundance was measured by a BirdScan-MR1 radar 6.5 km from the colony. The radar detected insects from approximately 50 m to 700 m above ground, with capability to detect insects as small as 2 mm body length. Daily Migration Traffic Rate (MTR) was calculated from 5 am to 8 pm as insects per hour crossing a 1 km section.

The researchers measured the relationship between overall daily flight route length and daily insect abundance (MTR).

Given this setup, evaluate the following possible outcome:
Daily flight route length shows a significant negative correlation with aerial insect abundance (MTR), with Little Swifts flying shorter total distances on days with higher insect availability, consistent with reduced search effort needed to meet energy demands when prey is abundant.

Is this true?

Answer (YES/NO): NO